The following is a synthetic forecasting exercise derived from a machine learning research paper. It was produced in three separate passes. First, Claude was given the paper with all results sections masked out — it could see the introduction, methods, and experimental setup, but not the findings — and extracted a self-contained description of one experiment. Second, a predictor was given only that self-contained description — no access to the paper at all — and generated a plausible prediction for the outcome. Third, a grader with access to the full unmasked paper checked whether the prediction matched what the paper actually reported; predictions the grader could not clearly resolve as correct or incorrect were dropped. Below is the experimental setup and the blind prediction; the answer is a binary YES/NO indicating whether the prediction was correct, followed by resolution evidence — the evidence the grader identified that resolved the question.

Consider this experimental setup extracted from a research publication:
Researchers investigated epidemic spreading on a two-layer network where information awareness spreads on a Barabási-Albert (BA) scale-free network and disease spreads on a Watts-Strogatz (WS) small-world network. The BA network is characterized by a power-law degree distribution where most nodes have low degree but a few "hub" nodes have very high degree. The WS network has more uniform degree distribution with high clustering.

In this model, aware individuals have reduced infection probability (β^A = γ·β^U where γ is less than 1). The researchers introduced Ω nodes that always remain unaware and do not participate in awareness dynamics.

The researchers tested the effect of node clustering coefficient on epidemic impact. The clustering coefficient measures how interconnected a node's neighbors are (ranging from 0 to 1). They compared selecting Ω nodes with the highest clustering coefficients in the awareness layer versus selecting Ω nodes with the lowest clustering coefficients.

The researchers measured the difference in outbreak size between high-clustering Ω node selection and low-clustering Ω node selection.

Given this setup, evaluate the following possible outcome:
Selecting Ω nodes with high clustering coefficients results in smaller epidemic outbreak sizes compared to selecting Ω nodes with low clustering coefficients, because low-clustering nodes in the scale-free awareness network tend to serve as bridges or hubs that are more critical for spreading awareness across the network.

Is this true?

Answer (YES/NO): NO